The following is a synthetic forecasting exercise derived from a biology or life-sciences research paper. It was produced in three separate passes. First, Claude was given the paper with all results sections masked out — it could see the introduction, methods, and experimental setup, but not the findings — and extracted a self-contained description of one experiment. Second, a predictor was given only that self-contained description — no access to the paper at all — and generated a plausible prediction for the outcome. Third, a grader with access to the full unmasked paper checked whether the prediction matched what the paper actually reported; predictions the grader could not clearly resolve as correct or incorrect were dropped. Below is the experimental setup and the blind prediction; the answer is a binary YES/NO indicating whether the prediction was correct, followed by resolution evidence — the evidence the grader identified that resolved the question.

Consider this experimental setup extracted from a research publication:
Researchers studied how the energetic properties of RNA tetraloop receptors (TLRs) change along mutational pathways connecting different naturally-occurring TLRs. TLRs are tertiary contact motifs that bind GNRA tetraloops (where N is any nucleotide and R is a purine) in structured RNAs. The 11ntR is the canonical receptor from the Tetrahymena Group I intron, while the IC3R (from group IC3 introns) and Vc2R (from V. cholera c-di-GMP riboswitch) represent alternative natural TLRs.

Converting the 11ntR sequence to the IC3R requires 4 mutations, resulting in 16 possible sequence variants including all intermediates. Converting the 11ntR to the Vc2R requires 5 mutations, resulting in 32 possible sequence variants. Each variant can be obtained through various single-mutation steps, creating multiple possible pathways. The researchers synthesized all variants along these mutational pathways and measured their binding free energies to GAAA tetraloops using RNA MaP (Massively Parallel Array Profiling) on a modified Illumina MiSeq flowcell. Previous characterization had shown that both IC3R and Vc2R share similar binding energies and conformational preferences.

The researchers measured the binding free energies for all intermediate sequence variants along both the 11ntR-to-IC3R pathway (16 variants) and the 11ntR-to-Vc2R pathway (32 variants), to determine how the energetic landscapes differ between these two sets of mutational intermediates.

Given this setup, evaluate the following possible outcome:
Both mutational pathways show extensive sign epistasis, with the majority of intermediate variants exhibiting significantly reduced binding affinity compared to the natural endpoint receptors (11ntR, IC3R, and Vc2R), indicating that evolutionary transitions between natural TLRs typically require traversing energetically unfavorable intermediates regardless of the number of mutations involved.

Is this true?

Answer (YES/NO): YES